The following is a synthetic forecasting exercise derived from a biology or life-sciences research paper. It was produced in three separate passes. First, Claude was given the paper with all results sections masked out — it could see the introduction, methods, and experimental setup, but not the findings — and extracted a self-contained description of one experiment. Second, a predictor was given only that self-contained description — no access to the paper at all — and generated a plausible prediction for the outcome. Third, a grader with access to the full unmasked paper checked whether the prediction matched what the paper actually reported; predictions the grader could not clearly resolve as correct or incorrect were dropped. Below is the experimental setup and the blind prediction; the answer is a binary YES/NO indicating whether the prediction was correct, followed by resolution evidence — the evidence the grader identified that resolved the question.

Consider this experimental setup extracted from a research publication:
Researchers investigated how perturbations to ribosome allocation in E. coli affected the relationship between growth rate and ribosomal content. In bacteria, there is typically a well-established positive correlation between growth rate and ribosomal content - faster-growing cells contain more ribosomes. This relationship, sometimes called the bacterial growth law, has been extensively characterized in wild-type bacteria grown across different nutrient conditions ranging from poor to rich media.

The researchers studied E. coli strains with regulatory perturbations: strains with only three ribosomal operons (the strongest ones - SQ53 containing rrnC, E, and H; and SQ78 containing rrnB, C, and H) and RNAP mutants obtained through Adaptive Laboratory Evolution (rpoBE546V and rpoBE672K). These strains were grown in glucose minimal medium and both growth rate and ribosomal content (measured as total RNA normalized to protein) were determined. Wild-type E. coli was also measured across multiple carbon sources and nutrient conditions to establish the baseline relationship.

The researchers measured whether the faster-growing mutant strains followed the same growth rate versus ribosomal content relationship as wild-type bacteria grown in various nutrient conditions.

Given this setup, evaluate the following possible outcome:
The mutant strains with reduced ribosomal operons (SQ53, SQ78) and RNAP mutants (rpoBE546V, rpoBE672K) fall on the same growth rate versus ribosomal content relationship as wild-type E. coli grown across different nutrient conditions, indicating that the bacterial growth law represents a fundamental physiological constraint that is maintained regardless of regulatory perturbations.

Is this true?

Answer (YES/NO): YES